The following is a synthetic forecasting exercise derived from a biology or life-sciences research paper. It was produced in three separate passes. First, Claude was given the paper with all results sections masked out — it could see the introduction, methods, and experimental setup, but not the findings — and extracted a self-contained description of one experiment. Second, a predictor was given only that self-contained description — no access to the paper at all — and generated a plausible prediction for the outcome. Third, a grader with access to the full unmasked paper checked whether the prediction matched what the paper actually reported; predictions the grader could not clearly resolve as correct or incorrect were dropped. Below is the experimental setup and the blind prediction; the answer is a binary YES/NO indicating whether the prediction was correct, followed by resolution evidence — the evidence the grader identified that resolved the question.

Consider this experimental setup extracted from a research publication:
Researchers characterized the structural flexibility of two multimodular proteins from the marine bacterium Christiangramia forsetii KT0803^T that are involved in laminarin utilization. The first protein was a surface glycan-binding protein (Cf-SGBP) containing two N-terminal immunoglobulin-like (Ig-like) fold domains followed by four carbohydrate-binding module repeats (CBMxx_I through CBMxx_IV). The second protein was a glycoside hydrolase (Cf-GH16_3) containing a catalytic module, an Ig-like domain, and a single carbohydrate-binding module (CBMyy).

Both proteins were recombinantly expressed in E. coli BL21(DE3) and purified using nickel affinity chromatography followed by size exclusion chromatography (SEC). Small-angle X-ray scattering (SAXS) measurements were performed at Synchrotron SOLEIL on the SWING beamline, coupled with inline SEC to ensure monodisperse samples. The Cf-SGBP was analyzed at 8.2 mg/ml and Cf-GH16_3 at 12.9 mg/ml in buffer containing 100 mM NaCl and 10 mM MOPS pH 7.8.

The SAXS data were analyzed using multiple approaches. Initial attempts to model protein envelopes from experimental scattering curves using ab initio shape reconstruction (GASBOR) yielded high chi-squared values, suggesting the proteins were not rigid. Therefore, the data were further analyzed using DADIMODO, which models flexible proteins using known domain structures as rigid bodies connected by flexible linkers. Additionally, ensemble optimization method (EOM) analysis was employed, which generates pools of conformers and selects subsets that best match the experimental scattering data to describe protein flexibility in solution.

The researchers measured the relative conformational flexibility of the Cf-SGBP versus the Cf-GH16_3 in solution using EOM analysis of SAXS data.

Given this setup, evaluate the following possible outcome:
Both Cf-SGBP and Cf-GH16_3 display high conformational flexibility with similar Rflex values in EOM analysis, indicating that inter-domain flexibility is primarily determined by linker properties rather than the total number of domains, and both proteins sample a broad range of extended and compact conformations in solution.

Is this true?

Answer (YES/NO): NO